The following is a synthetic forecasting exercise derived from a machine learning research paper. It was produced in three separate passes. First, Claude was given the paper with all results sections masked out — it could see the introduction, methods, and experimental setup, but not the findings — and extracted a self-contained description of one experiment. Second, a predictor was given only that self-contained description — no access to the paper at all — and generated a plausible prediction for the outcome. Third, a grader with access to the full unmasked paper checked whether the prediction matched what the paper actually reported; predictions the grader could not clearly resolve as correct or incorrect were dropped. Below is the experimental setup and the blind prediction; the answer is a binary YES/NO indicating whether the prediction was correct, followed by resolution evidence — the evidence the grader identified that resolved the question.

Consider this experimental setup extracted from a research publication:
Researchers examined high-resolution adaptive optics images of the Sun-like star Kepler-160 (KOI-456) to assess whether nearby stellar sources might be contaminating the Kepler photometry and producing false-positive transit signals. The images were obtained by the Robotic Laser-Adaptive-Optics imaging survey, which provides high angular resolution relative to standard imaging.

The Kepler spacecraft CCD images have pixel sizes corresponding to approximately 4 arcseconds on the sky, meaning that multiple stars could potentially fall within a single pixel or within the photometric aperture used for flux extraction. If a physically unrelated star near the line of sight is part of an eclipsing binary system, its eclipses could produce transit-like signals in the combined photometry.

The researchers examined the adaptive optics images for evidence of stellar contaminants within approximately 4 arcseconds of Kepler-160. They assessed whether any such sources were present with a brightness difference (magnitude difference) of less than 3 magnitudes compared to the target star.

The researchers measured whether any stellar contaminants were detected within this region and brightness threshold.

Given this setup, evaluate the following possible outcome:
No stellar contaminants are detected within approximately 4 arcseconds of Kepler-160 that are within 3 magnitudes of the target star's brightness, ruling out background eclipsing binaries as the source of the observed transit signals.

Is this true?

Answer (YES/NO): YES